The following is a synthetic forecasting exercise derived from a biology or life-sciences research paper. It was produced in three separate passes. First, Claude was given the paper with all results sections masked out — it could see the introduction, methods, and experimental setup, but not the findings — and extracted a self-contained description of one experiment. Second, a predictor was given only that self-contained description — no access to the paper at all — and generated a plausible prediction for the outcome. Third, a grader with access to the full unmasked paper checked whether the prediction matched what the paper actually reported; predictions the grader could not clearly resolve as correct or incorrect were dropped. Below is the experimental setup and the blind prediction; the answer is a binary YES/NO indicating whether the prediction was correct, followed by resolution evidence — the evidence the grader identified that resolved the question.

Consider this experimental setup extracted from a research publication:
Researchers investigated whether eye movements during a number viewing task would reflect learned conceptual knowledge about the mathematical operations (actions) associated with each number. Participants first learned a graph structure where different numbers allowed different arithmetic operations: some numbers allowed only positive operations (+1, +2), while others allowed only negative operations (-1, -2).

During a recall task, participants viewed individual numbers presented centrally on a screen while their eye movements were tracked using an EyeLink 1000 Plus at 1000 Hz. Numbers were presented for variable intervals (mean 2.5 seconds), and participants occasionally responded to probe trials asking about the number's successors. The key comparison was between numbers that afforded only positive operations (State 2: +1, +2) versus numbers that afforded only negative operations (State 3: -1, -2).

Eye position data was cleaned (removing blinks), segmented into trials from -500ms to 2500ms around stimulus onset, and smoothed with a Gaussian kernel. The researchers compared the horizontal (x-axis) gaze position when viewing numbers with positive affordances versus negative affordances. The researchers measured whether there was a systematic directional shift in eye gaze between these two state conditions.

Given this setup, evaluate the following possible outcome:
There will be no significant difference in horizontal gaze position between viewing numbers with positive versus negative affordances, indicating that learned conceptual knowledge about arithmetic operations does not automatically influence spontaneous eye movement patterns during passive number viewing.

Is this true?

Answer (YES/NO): NO